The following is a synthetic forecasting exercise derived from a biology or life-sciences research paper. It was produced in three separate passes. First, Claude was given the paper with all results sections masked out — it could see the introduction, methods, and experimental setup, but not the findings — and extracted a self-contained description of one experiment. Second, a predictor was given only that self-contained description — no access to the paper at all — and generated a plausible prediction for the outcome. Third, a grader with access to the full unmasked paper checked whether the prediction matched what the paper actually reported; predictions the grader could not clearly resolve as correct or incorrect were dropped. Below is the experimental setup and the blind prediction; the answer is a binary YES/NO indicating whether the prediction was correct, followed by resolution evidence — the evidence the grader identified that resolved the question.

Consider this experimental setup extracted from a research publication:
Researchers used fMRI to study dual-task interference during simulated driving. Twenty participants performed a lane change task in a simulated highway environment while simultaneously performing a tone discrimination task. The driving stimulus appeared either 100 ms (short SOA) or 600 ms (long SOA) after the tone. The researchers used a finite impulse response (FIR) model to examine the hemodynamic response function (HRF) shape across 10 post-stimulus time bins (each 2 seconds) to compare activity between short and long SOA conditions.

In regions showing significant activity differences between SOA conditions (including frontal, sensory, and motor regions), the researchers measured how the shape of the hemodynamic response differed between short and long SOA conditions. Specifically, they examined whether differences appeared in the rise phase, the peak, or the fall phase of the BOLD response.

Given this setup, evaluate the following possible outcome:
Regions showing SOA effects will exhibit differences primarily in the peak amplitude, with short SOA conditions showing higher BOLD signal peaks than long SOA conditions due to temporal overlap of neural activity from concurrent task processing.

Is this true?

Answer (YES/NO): NO